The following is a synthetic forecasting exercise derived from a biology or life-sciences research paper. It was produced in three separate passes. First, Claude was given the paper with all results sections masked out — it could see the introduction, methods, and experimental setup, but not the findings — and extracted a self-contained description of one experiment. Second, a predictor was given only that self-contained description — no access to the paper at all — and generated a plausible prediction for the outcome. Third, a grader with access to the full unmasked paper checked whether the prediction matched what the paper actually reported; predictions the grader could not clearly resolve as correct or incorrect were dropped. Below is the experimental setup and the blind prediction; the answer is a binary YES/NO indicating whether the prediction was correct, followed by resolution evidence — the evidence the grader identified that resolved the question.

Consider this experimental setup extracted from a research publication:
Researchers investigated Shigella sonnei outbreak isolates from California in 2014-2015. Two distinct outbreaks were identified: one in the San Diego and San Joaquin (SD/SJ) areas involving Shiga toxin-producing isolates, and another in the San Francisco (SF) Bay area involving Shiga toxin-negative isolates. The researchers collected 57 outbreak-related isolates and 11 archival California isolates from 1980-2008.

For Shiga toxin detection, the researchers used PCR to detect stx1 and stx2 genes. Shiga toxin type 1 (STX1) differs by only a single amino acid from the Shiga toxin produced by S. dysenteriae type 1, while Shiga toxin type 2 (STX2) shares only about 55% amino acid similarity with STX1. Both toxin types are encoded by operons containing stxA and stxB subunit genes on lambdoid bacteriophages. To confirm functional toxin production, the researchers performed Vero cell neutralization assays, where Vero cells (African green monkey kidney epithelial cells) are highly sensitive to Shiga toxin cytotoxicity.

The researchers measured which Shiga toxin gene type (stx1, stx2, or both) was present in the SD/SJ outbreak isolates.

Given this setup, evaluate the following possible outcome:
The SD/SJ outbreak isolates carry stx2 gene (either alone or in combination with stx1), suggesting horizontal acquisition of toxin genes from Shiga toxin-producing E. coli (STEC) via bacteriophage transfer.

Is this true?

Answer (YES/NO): NO